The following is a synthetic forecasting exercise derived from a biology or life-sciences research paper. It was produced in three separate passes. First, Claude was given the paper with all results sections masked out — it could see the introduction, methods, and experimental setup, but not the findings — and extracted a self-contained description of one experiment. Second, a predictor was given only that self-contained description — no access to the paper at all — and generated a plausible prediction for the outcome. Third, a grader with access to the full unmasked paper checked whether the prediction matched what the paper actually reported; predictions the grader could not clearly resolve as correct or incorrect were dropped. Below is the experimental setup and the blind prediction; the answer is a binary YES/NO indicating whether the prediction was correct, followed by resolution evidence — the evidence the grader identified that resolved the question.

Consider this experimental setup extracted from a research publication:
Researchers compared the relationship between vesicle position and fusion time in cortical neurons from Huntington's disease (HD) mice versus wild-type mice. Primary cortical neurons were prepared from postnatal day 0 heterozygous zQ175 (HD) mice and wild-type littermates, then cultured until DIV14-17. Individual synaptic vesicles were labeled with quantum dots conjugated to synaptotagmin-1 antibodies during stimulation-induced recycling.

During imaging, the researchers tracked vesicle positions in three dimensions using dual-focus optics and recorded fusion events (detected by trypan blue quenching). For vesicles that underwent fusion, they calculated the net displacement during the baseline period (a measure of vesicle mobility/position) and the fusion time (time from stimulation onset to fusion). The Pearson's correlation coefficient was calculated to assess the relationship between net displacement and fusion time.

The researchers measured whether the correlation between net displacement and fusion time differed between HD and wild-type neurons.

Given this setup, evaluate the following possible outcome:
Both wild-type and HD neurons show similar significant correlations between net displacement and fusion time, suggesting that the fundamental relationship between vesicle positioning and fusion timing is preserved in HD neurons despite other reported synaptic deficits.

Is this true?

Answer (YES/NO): NO